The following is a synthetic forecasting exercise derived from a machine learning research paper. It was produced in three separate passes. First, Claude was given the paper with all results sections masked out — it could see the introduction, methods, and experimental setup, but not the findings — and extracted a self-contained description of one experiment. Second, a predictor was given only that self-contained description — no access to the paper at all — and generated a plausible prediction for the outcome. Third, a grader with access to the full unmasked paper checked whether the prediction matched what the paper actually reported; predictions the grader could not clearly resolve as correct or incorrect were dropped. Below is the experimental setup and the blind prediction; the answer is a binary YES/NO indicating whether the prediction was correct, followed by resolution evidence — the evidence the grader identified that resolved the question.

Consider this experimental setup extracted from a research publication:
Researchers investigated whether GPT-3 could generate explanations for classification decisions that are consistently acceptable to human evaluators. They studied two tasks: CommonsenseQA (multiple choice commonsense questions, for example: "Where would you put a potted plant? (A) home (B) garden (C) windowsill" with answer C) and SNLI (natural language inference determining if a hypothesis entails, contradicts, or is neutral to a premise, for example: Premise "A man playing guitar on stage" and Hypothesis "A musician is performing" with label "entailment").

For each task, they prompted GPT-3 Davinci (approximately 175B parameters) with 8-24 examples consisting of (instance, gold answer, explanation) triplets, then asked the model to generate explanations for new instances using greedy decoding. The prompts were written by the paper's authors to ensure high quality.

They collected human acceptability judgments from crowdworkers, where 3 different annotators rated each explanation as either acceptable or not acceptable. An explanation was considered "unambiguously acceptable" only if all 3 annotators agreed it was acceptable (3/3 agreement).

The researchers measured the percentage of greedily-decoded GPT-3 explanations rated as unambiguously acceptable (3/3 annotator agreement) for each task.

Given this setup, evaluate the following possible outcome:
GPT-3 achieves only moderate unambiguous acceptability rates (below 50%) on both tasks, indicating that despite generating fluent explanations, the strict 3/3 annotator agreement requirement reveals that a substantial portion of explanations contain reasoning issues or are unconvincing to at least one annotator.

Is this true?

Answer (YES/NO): YES